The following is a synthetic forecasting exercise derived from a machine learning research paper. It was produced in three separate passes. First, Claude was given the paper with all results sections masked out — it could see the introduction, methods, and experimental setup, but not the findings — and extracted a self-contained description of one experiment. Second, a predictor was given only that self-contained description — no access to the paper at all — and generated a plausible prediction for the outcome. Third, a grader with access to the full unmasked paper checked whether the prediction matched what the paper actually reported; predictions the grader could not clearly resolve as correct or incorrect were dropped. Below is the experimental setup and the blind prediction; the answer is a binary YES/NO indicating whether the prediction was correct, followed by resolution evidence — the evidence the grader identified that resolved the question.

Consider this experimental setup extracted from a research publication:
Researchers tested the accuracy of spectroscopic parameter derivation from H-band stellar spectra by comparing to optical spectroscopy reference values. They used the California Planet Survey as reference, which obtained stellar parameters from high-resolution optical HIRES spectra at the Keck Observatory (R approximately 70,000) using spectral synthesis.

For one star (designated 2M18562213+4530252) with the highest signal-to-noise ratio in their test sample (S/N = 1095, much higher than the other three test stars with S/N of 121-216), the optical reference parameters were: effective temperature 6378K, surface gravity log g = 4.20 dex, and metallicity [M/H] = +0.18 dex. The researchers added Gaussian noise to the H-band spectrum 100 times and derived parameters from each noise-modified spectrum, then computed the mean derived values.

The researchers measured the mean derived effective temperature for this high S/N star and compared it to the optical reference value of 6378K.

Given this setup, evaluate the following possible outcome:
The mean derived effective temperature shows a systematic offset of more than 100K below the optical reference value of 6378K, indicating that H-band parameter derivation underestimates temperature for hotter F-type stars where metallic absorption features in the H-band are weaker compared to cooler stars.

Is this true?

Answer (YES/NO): NO